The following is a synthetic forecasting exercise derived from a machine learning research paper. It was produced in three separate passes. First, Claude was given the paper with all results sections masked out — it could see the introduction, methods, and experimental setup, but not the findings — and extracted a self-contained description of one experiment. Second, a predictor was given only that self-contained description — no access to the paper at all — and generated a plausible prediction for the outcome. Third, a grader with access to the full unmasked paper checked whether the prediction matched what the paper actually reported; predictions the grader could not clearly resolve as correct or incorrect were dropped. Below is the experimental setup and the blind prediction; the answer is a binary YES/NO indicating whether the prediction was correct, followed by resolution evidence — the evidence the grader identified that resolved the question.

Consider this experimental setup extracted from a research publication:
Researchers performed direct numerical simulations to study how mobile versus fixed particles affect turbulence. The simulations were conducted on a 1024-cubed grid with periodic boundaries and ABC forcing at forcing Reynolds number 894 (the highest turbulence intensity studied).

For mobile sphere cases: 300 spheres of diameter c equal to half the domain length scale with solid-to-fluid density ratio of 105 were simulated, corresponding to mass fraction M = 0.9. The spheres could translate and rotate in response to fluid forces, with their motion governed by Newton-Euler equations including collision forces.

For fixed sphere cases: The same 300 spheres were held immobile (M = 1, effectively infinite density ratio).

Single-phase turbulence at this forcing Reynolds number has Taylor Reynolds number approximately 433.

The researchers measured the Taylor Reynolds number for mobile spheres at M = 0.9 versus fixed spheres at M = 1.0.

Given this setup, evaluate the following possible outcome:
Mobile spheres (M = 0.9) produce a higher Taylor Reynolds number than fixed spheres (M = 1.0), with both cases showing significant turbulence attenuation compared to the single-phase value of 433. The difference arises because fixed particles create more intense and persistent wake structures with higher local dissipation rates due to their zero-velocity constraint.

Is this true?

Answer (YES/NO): YES